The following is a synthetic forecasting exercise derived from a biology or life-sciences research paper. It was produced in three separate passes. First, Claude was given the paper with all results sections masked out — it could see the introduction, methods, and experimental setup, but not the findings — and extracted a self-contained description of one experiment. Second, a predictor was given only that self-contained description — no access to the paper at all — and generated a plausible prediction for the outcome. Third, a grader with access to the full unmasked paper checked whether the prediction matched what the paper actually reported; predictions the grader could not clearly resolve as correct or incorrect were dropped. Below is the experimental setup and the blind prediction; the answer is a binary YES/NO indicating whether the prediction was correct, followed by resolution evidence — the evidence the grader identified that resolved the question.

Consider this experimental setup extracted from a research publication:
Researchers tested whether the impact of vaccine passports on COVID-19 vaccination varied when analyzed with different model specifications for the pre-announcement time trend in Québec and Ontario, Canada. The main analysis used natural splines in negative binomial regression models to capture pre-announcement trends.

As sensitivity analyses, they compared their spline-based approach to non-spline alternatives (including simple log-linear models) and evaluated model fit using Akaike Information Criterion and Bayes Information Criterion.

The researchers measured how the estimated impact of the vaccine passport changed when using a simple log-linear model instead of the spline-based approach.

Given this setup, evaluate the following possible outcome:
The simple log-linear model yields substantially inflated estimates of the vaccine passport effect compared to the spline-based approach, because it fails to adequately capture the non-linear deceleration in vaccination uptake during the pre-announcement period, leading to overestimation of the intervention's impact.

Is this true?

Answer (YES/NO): YES